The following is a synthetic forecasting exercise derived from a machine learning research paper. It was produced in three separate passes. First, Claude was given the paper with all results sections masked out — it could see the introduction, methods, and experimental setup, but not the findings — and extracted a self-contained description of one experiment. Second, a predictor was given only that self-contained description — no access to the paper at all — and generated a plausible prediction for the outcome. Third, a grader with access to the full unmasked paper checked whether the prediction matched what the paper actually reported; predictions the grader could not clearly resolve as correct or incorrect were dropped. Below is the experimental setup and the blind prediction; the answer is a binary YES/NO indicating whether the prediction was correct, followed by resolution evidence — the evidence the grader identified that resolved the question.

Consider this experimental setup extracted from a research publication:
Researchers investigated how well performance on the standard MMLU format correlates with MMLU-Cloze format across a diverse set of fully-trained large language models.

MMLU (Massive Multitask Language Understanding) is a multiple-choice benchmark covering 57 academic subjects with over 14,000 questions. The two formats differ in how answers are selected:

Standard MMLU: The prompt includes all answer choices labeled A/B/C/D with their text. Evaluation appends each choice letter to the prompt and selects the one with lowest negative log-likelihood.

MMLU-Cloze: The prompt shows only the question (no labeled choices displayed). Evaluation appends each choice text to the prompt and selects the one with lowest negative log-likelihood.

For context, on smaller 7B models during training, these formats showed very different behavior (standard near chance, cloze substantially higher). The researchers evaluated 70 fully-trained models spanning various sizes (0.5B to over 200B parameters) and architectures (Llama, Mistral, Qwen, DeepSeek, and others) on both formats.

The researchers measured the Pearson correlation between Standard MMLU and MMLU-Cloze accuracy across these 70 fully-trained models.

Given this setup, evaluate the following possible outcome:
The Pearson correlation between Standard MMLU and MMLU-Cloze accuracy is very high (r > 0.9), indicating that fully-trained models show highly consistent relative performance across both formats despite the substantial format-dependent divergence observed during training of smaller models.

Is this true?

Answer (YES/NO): YES